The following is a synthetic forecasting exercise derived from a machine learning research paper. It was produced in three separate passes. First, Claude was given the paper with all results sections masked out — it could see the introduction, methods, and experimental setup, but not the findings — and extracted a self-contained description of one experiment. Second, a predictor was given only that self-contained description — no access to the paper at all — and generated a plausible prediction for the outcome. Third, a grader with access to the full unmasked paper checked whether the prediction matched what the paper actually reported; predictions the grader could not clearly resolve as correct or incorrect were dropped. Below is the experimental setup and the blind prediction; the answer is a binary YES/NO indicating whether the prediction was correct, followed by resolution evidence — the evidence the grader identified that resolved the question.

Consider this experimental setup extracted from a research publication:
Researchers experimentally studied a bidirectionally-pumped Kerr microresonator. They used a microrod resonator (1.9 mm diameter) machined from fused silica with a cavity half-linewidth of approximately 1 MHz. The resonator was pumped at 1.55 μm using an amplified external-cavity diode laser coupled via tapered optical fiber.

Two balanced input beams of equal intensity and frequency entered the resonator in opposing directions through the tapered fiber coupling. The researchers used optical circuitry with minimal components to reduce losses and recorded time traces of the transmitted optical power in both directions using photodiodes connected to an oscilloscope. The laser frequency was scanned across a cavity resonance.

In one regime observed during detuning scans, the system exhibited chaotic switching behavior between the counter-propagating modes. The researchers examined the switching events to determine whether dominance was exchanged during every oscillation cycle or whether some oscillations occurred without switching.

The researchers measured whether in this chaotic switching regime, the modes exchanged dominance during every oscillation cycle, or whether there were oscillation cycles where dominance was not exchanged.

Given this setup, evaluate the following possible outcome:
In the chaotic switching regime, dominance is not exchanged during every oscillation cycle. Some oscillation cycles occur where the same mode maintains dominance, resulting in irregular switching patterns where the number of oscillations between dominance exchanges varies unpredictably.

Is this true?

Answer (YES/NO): YES